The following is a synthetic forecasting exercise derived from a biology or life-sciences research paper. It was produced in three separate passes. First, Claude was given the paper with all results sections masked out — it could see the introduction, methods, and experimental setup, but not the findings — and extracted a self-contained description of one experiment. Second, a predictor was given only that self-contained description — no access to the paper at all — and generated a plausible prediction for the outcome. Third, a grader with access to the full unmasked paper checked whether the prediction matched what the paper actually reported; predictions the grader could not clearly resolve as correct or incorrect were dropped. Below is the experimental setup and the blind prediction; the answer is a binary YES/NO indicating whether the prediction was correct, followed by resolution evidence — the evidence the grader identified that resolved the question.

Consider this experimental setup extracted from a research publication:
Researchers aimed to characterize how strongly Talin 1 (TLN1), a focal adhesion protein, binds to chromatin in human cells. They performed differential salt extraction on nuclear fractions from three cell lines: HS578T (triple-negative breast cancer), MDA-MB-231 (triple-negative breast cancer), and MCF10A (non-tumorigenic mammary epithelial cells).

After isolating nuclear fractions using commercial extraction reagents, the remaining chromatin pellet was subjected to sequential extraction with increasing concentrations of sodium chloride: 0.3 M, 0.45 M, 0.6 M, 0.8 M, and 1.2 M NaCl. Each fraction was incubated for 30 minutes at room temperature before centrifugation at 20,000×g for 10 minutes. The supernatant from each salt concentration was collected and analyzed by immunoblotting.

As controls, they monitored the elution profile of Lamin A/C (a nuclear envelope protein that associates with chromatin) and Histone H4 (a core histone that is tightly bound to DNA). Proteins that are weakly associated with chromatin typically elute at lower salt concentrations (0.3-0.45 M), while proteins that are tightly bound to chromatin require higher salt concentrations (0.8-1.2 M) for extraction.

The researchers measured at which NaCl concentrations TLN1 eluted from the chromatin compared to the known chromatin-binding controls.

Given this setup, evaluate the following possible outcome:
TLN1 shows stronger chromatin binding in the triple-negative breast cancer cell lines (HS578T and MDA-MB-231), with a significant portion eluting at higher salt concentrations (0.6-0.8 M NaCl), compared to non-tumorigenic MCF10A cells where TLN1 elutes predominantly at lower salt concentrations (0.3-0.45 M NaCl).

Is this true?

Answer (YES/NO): NO